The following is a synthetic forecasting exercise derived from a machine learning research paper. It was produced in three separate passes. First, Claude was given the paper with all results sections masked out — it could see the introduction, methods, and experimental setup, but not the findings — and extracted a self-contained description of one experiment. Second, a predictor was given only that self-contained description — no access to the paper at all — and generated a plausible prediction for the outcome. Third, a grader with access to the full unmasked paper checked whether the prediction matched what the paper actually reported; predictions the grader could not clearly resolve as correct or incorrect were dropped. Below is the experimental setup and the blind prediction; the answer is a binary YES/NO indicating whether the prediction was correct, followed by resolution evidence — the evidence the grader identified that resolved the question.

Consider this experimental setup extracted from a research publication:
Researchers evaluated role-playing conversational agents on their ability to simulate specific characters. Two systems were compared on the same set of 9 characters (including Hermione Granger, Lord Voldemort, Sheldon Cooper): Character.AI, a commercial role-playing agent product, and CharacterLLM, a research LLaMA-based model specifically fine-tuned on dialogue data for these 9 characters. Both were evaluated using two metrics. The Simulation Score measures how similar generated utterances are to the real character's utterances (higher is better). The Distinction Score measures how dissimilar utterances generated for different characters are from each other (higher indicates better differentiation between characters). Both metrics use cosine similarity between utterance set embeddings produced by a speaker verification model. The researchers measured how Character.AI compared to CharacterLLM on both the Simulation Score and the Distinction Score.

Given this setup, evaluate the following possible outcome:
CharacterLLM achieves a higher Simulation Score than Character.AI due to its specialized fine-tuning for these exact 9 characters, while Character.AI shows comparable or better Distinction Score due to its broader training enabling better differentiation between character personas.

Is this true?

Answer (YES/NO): NO